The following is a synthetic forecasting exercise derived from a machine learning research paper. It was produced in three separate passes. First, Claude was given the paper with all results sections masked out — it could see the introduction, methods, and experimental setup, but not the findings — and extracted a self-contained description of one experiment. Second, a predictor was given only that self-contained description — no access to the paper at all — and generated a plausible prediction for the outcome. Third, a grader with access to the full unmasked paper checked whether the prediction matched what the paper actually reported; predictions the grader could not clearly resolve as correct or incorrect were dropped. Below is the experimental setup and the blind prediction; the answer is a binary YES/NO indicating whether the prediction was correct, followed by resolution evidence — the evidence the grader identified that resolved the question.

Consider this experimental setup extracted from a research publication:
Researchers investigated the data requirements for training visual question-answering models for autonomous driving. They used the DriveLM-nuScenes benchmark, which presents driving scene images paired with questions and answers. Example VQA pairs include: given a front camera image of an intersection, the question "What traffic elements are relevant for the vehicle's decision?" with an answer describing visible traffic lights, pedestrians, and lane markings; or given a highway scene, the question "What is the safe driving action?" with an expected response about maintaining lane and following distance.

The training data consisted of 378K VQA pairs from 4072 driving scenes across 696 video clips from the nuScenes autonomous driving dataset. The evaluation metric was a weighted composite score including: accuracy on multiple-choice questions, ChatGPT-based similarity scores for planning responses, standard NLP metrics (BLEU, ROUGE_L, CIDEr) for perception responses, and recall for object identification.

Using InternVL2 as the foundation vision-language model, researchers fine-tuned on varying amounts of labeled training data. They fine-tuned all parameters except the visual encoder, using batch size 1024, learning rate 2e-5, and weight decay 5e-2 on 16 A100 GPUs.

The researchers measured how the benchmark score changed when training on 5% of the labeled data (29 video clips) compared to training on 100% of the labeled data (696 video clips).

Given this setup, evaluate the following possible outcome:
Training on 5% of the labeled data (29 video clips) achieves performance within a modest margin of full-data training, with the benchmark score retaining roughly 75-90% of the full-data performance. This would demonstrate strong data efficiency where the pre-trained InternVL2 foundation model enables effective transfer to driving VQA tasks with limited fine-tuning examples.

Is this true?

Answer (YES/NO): NO